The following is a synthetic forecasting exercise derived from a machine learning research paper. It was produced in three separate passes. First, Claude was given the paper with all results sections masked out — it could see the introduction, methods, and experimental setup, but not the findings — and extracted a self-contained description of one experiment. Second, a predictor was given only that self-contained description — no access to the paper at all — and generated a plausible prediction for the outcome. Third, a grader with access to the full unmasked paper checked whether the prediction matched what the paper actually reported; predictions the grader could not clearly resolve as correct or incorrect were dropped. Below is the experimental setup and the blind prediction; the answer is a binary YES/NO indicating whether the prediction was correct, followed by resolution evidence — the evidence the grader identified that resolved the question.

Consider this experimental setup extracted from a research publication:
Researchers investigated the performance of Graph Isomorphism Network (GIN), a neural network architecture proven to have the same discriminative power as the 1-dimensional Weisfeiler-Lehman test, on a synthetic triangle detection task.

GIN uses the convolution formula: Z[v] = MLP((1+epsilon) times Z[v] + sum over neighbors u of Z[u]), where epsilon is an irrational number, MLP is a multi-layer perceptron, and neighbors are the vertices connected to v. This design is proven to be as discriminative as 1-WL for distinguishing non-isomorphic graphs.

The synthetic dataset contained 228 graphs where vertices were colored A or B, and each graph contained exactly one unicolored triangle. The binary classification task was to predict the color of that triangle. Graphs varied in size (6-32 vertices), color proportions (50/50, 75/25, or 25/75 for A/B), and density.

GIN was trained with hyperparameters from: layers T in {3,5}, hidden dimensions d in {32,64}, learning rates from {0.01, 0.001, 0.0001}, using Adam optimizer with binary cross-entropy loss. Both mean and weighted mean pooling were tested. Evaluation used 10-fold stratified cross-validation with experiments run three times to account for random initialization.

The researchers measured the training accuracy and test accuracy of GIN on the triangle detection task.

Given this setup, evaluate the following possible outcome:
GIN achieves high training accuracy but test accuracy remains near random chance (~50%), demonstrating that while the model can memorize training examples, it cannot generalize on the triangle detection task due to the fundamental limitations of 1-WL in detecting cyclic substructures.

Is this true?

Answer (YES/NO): NO